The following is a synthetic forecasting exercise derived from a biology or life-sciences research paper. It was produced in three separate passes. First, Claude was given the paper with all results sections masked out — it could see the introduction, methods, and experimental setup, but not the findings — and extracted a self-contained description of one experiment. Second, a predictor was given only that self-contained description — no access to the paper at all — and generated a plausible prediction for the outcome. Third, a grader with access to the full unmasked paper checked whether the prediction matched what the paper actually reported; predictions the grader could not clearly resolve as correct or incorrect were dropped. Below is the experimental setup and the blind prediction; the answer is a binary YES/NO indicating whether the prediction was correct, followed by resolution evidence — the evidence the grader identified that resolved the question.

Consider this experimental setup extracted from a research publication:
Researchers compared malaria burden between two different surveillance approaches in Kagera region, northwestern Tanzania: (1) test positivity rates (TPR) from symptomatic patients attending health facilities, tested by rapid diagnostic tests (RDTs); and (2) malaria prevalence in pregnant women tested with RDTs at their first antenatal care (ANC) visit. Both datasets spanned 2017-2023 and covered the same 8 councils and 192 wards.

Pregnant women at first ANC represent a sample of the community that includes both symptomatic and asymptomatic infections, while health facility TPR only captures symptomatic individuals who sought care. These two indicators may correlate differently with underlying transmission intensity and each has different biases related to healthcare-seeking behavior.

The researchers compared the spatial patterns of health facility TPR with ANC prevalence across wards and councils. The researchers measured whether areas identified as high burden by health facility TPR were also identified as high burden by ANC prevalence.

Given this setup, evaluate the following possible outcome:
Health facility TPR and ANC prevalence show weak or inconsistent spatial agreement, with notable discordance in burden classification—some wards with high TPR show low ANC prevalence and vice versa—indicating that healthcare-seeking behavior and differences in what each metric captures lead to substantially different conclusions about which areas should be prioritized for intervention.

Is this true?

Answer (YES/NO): NO